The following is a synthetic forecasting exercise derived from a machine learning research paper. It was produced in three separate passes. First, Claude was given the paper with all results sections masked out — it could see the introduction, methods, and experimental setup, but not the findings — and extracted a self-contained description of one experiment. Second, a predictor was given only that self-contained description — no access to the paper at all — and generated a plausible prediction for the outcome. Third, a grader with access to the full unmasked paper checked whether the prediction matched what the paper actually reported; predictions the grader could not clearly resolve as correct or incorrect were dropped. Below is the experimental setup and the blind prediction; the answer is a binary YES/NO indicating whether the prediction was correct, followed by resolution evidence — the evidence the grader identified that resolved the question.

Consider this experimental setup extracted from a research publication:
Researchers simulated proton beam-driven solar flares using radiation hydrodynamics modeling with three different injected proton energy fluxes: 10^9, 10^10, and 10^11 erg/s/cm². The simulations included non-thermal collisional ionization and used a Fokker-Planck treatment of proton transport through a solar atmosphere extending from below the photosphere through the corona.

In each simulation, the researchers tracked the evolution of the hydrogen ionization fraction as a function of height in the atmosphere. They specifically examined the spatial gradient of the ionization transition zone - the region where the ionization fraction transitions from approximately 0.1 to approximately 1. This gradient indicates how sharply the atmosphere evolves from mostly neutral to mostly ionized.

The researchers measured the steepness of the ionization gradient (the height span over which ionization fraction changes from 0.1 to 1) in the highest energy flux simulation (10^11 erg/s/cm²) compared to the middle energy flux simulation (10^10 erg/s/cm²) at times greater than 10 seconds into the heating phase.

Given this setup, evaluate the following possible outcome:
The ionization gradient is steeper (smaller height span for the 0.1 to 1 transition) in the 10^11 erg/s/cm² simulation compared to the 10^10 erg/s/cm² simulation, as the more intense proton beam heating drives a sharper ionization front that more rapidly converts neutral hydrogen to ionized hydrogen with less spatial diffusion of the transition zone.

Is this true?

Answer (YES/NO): YES